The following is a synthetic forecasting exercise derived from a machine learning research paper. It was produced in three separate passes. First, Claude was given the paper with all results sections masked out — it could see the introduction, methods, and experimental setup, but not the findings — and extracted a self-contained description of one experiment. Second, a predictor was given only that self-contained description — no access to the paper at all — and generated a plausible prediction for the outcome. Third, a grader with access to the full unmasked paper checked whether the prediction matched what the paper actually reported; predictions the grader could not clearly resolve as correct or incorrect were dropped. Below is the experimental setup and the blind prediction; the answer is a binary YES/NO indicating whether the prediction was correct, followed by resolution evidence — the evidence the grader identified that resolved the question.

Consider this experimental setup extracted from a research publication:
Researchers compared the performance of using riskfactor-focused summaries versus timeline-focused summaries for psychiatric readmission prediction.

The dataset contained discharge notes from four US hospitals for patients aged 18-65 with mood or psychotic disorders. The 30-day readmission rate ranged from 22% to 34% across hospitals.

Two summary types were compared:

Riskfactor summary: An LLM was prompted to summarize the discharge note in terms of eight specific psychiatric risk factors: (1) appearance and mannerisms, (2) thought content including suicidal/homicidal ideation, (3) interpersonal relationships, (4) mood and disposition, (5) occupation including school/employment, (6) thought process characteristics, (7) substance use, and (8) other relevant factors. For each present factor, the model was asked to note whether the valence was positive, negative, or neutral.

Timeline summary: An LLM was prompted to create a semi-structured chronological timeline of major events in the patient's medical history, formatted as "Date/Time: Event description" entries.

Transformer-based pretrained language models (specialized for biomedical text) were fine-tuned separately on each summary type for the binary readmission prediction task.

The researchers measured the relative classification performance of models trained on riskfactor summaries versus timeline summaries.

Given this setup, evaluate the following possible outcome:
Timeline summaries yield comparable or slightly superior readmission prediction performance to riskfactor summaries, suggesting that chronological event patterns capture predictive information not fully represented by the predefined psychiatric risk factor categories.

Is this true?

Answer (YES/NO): YES